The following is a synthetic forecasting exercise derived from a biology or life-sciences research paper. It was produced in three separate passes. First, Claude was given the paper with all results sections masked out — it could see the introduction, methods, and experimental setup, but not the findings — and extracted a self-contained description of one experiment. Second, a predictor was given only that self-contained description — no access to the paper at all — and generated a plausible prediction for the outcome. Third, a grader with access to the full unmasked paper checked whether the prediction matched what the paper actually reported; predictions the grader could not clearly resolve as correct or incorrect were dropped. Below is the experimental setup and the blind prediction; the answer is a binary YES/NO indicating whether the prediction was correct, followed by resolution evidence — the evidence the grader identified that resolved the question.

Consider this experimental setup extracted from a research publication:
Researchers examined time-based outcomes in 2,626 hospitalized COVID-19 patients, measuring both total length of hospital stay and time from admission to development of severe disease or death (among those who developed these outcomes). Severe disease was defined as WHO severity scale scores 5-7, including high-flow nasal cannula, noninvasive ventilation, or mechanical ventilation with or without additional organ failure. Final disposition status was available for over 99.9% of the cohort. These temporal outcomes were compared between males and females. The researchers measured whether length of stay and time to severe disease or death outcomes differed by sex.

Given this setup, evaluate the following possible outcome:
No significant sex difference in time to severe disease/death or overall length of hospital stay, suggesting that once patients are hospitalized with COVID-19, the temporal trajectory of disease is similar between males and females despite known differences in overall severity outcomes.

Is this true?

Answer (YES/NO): NO